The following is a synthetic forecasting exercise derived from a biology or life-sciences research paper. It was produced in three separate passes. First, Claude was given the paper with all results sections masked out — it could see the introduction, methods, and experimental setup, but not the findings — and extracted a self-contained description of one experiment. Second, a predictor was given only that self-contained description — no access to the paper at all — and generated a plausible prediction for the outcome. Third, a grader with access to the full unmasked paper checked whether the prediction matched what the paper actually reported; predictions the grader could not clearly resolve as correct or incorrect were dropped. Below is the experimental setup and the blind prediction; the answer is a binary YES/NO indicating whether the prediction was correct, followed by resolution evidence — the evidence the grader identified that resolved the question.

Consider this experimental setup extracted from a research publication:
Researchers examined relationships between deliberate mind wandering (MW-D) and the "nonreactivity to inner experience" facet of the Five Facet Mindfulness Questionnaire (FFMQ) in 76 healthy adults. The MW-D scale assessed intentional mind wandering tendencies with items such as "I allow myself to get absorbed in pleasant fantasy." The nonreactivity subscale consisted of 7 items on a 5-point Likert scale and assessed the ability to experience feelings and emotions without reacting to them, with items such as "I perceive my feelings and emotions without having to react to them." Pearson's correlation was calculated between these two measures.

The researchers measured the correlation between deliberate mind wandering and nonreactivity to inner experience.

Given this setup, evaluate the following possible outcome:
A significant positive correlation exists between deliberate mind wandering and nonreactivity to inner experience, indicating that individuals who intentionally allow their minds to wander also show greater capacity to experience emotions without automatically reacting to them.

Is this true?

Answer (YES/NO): NO